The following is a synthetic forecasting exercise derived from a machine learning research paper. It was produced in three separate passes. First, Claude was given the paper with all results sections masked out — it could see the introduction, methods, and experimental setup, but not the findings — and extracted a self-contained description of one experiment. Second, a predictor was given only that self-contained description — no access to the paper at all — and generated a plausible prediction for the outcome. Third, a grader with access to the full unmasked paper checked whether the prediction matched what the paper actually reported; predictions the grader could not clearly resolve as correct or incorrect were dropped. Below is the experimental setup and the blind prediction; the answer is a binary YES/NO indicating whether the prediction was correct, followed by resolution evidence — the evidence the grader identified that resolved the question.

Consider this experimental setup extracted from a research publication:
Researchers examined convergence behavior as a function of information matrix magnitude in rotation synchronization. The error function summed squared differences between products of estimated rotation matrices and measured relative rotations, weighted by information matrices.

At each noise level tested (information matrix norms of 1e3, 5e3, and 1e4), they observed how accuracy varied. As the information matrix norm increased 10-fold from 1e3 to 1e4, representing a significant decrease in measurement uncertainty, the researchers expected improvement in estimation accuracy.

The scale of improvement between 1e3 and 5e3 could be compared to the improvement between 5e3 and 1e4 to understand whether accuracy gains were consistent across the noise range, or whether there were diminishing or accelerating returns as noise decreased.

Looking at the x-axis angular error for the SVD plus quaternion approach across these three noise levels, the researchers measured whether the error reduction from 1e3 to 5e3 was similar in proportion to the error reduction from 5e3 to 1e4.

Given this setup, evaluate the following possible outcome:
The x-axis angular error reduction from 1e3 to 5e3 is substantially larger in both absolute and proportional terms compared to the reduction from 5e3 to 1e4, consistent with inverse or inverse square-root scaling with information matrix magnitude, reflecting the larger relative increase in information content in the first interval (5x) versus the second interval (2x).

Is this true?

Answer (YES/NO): YES